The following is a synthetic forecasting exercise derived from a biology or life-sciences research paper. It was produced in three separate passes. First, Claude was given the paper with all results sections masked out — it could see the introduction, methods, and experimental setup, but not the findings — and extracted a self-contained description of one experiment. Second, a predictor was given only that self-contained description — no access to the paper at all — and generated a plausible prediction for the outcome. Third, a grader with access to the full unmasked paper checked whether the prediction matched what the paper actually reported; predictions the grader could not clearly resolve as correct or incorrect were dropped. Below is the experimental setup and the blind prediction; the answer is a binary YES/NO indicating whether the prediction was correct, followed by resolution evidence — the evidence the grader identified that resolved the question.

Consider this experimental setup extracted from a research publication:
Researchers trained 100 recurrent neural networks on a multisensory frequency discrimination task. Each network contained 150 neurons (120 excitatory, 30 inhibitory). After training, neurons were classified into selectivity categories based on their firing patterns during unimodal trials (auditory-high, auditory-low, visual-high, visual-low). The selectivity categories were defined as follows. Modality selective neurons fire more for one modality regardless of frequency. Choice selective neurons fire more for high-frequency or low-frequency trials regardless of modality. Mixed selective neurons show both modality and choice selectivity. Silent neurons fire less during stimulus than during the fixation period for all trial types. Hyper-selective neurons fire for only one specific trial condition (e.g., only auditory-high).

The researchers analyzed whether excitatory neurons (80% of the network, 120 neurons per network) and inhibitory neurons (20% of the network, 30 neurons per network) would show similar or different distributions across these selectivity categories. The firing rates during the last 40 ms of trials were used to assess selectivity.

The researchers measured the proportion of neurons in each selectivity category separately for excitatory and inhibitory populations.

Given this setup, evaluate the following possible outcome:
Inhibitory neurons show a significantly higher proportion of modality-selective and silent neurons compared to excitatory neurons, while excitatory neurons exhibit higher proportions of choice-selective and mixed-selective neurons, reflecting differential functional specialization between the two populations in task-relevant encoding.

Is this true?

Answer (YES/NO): NO